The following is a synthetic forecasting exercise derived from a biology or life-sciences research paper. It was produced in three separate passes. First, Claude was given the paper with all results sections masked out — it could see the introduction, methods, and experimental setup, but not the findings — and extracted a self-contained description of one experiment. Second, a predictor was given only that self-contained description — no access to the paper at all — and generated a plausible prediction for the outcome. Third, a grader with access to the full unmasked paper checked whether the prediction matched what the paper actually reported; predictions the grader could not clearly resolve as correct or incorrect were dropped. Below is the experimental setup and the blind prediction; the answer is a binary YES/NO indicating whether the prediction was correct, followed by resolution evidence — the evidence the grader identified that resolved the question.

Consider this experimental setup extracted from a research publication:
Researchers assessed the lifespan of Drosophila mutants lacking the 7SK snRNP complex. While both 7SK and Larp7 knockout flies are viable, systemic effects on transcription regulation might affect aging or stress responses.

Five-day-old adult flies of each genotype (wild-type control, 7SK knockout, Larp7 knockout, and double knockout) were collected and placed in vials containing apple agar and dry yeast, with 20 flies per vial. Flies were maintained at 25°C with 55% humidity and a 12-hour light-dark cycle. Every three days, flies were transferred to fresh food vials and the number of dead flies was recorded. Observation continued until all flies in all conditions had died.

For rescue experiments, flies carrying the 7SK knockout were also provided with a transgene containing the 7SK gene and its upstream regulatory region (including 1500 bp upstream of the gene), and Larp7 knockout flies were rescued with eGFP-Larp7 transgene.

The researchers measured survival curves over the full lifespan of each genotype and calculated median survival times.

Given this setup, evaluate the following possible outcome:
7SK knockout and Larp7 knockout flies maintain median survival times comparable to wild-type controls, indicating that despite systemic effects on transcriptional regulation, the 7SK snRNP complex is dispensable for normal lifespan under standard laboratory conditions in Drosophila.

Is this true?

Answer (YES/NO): NO